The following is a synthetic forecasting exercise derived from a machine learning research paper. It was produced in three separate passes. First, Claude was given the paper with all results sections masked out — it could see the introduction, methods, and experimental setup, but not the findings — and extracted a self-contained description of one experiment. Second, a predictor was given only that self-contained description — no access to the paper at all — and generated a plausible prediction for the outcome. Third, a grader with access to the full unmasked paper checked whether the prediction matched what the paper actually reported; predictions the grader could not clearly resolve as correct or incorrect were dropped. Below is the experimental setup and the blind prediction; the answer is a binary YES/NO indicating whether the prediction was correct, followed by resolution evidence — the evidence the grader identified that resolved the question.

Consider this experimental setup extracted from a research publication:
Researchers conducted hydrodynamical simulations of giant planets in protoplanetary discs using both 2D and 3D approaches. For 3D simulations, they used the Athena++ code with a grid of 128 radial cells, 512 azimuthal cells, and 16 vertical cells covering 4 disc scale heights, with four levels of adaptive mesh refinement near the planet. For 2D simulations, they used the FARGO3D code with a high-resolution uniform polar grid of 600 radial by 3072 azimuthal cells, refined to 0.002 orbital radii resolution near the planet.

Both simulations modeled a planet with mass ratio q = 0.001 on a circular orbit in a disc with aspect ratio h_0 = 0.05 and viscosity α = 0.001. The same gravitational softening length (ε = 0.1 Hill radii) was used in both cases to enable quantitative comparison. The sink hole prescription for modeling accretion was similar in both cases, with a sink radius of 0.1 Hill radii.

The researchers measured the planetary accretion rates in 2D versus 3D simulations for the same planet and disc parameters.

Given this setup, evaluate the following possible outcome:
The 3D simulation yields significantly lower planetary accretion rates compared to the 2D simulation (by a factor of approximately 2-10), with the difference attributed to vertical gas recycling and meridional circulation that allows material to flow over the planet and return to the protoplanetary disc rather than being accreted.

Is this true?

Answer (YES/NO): NO